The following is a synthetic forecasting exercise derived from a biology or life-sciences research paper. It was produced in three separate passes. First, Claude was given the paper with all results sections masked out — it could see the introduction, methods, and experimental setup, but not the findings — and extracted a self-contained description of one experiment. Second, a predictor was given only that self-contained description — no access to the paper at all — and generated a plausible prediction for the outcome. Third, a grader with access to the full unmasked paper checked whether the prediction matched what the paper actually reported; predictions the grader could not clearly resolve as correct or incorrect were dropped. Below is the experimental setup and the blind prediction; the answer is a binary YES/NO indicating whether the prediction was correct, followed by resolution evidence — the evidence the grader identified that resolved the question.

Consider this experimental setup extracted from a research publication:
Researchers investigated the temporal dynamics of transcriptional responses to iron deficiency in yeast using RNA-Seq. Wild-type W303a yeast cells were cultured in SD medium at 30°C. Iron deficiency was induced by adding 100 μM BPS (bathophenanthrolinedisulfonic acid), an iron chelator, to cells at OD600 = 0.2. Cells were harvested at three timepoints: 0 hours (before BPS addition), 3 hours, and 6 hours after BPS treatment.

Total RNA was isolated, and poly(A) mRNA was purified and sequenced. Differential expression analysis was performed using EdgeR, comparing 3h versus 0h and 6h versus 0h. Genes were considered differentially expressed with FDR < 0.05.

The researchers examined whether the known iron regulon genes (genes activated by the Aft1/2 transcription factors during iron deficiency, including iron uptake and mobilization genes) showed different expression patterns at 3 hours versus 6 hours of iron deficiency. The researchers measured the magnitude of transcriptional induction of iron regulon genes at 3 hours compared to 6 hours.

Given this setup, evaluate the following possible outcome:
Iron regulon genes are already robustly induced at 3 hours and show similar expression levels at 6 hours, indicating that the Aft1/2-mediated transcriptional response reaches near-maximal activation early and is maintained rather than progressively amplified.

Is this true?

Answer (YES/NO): NO